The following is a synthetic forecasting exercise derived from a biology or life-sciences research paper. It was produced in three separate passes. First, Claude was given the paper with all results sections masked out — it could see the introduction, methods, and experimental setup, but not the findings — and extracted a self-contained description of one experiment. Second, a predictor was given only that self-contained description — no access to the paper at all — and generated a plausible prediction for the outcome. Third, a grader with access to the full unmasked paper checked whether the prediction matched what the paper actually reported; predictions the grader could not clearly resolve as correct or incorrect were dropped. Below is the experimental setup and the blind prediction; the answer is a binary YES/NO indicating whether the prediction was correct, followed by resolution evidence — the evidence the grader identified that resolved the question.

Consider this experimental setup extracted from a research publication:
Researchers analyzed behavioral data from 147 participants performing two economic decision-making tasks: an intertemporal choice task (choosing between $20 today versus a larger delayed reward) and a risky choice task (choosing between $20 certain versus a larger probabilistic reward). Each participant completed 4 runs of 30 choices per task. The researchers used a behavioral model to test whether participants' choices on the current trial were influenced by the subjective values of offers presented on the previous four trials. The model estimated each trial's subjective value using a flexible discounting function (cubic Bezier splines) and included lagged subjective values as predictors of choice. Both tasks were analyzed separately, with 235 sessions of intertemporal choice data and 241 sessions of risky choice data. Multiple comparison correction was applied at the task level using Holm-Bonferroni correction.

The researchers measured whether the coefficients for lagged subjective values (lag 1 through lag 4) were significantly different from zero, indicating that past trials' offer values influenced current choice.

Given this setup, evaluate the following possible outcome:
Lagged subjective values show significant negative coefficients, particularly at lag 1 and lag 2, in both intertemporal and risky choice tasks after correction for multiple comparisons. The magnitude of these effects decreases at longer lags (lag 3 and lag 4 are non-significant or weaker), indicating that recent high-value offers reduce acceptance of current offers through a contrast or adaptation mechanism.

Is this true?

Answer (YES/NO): NO